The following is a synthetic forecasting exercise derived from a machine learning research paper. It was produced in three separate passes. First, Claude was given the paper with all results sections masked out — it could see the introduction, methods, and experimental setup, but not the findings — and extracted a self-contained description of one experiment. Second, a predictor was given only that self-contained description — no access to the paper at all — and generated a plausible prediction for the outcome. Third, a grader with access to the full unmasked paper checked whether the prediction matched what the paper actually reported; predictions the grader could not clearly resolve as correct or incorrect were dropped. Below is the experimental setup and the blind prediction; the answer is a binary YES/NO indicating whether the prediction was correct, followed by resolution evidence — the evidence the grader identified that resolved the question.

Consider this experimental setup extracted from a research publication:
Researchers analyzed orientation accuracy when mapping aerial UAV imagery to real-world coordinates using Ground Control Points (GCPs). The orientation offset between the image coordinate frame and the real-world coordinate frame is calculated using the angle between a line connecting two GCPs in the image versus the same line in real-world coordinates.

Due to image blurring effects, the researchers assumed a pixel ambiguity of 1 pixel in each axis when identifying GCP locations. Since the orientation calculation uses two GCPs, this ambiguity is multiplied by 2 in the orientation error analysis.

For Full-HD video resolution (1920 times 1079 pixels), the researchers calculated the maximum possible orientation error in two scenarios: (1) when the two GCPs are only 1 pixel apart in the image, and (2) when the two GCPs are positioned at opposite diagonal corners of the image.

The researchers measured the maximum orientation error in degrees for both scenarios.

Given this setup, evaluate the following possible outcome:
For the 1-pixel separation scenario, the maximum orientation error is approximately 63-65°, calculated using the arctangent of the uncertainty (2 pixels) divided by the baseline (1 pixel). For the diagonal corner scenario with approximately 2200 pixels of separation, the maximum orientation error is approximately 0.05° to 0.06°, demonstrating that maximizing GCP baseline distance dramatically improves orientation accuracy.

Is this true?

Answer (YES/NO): NO